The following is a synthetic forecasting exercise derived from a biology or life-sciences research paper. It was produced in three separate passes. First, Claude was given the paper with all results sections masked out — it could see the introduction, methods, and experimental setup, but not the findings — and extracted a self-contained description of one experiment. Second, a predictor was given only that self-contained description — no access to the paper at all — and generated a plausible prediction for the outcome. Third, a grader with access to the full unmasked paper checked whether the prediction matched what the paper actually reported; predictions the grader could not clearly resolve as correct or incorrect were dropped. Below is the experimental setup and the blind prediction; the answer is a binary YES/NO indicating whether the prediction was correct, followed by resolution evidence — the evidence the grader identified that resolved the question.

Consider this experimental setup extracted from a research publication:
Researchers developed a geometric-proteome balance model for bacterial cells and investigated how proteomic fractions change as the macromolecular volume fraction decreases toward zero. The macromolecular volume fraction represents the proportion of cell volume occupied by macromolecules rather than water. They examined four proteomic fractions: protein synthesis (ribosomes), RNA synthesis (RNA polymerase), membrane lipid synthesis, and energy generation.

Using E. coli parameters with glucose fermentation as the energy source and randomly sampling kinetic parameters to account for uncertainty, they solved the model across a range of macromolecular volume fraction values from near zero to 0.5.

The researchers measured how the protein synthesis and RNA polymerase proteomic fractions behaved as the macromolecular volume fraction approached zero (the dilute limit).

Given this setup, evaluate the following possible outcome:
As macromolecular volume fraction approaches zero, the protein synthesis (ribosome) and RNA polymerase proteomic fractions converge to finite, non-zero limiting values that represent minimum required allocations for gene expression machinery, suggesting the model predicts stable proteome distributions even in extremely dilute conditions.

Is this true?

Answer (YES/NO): NO